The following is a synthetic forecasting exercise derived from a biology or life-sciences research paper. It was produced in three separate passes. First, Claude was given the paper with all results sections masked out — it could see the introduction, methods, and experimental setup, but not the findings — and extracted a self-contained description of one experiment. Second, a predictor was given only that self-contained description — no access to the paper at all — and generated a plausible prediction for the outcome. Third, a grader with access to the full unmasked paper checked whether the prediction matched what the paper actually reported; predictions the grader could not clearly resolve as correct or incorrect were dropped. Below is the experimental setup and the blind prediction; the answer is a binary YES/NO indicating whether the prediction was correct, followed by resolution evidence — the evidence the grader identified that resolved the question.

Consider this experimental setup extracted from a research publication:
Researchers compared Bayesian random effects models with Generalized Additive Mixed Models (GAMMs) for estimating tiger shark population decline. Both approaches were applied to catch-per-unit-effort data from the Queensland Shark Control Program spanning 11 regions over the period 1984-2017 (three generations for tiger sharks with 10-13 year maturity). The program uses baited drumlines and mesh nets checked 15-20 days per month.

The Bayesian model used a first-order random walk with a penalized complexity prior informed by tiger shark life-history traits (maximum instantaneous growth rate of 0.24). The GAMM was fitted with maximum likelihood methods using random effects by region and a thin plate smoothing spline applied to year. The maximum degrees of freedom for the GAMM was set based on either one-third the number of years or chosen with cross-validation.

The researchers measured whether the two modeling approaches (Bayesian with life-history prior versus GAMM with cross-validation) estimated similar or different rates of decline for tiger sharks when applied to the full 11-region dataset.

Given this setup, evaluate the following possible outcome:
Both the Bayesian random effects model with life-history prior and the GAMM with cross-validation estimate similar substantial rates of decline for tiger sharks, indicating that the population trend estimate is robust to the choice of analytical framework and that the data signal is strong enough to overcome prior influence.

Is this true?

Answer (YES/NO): YES